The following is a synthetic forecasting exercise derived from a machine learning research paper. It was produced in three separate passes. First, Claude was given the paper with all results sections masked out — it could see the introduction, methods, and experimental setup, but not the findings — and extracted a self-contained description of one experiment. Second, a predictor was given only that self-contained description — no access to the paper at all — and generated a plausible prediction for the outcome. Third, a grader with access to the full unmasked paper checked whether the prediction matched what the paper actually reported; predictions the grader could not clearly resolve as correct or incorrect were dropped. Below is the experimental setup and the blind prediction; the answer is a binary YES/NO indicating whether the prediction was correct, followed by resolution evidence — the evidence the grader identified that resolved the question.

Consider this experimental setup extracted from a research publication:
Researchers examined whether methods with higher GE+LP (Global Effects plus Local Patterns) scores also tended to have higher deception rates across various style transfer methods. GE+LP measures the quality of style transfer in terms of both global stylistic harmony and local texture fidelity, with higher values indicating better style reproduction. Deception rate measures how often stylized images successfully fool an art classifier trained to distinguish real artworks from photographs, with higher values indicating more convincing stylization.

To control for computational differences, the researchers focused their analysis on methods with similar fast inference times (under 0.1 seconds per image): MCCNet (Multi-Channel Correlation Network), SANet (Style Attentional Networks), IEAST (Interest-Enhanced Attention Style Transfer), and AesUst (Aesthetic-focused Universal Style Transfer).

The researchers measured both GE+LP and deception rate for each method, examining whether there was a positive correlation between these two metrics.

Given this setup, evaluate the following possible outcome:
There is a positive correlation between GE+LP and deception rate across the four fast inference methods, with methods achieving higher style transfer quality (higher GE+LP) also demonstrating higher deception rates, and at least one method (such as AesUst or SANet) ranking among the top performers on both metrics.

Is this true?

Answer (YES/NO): NO